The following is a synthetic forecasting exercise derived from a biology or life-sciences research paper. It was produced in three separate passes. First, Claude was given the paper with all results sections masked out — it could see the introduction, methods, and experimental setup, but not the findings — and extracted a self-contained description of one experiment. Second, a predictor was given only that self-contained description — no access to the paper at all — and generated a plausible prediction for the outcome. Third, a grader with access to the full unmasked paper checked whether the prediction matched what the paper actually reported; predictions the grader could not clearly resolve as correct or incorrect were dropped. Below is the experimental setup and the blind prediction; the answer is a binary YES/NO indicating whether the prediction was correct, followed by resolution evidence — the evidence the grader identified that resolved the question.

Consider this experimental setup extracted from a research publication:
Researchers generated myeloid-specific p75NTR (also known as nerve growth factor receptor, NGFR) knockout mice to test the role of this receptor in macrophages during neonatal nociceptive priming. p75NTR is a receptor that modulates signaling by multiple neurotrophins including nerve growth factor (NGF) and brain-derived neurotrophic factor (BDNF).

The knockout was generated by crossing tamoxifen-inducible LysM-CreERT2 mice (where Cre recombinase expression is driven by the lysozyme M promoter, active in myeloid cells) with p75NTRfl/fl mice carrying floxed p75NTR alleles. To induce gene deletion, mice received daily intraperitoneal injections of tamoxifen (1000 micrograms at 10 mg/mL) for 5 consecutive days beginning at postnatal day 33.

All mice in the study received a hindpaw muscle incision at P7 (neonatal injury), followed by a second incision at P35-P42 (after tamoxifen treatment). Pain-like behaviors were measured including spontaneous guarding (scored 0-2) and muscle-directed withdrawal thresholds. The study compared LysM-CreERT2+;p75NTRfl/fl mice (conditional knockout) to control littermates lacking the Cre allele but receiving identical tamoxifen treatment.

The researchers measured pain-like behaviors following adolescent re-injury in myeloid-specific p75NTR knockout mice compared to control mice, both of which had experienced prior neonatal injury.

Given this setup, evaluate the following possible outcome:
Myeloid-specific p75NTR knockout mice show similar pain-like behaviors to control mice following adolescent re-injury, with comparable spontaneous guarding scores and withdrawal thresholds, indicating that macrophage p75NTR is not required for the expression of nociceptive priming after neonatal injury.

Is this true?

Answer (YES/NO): NO